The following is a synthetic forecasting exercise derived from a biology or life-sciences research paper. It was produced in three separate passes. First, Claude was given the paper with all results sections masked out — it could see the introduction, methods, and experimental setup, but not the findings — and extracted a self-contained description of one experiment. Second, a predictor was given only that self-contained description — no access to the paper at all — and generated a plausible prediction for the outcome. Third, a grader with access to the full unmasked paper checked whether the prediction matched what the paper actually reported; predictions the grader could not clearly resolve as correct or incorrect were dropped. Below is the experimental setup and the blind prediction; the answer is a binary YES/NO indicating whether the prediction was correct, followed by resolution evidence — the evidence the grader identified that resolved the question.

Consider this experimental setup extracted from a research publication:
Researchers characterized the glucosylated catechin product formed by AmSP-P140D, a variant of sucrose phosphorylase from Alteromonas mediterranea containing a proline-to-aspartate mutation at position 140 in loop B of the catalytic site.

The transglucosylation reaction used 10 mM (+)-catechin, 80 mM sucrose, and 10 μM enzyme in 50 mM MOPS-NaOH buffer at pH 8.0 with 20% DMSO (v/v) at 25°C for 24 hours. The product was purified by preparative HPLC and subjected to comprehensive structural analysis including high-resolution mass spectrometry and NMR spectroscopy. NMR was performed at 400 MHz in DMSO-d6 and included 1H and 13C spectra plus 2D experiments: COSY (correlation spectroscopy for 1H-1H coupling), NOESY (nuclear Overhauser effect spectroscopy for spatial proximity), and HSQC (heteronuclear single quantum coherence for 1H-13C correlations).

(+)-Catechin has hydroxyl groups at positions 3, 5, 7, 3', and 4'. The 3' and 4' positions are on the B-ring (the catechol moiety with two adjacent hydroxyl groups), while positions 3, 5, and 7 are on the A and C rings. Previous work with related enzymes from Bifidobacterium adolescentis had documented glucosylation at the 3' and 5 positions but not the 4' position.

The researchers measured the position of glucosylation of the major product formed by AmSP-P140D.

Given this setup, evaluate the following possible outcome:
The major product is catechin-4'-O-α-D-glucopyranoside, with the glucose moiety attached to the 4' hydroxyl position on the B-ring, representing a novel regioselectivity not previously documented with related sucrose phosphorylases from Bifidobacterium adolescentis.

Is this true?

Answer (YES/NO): YES